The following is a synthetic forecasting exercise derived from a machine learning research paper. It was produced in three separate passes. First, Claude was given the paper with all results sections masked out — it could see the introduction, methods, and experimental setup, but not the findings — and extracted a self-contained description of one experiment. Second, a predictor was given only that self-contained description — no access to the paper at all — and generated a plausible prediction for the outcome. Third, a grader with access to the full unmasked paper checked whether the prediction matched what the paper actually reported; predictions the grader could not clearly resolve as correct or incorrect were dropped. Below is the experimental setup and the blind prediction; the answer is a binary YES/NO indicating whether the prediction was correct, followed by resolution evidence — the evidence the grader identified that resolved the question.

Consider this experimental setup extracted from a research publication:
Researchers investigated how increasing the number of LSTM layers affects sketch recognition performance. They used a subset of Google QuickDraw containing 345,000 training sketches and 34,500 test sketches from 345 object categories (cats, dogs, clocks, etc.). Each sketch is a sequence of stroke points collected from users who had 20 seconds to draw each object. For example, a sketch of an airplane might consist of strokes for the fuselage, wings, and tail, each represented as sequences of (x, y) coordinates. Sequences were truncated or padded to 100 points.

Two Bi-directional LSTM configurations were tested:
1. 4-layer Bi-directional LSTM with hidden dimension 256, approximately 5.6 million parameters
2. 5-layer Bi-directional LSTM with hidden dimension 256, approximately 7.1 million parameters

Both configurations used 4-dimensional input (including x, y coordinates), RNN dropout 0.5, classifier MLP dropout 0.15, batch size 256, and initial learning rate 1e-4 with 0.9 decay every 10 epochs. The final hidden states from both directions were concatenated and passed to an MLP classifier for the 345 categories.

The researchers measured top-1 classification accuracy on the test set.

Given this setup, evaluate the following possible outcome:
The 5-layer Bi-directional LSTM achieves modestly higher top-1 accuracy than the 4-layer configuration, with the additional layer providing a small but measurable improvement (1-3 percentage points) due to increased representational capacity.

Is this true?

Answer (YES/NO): NO